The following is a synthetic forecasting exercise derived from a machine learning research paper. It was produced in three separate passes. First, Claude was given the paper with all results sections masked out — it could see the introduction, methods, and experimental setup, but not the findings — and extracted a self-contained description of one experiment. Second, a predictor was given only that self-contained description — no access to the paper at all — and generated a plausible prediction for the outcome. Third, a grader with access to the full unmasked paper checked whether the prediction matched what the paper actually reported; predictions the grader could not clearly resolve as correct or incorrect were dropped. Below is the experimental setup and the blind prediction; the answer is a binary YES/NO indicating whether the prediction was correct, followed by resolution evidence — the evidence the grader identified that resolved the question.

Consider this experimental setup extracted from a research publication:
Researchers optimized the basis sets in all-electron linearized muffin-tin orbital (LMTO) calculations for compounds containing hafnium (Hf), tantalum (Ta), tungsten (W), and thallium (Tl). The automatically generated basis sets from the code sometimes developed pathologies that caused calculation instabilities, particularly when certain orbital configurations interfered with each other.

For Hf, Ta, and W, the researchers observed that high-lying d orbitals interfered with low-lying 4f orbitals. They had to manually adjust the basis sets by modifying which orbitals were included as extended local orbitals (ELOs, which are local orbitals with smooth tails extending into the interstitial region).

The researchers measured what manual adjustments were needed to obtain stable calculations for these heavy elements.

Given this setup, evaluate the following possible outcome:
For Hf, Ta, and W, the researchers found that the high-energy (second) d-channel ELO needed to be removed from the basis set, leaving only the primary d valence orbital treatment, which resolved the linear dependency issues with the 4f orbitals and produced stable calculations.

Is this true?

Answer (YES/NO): NO